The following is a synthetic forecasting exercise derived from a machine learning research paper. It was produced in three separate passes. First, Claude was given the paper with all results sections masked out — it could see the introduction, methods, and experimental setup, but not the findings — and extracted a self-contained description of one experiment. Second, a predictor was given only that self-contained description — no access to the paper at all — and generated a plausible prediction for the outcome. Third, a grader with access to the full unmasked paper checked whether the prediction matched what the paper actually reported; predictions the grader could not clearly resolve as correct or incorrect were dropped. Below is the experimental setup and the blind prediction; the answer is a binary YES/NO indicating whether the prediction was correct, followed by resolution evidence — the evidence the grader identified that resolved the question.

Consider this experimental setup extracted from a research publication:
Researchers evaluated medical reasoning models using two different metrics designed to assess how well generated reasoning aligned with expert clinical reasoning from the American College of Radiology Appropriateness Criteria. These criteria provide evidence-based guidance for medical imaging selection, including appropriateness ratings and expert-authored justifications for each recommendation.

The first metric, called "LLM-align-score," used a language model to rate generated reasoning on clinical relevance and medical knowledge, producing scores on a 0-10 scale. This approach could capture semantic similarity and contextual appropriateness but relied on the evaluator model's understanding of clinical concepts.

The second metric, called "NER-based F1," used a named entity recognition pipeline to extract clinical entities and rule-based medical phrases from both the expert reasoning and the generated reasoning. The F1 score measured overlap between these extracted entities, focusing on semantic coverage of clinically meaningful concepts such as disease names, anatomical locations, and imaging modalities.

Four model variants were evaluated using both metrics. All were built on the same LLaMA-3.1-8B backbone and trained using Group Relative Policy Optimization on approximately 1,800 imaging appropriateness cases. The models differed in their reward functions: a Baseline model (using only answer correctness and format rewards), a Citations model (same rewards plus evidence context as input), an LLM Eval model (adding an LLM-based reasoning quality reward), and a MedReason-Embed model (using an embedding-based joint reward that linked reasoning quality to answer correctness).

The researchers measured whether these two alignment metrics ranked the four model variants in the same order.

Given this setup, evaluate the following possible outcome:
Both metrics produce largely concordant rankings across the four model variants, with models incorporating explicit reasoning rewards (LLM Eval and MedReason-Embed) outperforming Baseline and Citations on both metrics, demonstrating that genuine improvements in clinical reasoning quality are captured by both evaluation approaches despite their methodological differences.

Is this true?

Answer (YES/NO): YES